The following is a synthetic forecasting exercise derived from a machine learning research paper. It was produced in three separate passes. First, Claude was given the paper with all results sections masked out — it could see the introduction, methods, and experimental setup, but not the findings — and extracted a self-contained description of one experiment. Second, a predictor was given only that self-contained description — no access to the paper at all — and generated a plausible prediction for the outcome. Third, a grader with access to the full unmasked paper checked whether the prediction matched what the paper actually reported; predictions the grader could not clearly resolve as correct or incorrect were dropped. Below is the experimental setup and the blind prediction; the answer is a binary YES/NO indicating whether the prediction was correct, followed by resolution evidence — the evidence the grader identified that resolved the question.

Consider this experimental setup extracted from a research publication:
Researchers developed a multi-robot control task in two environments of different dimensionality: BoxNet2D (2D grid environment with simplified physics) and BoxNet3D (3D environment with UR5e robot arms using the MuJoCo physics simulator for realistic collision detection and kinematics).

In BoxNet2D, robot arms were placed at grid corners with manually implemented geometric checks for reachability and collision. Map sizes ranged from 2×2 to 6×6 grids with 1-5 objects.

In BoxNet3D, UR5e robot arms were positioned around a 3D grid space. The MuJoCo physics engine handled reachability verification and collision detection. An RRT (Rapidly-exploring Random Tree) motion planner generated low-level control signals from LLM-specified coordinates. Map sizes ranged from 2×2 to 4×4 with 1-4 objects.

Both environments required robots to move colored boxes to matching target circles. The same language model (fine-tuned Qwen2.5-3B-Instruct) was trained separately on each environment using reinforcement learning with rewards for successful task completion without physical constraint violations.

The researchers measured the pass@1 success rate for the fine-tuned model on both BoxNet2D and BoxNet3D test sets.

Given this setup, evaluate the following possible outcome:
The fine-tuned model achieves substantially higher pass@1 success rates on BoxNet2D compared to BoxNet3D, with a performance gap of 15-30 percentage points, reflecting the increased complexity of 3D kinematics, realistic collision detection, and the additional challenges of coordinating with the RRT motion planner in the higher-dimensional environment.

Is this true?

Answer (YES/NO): NO